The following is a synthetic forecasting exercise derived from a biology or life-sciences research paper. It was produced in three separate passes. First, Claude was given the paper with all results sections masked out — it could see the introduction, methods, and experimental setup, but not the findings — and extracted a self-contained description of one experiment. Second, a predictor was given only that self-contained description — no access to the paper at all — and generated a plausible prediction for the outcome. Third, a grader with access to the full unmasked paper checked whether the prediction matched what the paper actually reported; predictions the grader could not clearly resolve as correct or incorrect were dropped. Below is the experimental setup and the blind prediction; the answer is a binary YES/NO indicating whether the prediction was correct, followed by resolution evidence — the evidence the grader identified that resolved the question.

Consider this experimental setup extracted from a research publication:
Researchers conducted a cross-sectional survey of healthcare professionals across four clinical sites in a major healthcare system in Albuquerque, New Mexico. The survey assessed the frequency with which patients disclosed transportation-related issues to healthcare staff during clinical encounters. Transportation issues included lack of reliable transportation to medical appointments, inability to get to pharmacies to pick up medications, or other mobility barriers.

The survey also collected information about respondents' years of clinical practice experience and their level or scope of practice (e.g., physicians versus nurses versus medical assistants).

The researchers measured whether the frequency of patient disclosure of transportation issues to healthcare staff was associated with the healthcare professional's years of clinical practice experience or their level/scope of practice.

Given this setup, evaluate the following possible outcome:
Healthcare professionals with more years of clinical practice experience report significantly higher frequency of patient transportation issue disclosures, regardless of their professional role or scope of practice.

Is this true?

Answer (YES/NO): NO